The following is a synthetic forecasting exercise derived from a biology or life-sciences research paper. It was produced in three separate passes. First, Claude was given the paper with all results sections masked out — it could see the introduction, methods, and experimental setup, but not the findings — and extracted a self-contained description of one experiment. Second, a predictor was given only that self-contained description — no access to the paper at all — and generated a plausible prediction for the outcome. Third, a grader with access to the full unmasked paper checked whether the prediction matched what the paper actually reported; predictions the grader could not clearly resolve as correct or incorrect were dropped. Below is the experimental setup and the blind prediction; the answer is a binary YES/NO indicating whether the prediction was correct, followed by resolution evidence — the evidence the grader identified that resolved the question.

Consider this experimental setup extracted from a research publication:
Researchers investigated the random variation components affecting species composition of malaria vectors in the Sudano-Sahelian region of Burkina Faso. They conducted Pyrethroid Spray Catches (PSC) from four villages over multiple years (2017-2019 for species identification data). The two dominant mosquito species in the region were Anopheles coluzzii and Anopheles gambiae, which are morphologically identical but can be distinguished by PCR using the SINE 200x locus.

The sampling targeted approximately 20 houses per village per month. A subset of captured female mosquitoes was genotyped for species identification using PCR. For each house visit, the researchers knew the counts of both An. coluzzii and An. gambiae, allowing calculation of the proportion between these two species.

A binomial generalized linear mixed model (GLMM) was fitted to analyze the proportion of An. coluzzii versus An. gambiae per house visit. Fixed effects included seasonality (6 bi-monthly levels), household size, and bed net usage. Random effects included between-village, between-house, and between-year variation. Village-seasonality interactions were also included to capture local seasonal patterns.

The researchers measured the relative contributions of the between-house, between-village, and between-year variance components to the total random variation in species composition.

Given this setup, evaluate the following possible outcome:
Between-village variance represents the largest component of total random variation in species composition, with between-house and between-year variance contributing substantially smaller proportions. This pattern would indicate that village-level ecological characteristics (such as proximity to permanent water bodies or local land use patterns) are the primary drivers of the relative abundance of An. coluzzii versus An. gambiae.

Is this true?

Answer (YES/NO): YES